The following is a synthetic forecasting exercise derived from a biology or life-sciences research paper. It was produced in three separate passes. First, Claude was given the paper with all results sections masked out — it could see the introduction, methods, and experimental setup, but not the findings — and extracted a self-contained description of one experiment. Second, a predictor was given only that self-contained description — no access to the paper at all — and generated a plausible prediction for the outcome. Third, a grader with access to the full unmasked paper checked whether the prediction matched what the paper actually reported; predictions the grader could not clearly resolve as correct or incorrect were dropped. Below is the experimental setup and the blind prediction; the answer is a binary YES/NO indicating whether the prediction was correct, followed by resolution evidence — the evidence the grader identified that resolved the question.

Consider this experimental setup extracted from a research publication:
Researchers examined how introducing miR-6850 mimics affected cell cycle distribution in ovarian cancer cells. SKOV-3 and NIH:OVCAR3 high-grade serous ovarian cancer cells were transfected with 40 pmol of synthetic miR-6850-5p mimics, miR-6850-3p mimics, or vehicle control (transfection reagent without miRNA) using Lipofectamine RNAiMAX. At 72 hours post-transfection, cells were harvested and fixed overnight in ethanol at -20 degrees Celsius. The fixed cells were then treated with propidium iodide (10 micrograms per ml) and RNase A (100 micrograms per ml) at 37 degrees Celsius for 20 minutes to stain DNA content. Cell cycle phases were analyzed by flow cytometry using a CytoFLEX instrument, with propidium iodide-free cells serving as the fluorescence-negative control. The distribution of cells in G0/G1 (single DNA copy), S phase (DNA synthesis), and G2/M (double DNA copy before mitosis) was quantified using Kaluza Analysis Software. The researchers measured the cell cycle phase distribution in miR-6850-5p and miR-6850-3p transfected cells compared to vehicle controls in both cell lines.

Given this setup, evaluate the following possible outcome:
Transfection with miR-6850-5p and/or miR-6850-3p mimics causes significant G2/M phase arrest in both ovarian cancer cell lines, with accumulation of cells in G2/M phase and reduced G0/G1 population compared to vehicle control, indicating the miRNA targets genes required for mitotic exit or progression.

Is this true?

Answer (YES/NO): NO